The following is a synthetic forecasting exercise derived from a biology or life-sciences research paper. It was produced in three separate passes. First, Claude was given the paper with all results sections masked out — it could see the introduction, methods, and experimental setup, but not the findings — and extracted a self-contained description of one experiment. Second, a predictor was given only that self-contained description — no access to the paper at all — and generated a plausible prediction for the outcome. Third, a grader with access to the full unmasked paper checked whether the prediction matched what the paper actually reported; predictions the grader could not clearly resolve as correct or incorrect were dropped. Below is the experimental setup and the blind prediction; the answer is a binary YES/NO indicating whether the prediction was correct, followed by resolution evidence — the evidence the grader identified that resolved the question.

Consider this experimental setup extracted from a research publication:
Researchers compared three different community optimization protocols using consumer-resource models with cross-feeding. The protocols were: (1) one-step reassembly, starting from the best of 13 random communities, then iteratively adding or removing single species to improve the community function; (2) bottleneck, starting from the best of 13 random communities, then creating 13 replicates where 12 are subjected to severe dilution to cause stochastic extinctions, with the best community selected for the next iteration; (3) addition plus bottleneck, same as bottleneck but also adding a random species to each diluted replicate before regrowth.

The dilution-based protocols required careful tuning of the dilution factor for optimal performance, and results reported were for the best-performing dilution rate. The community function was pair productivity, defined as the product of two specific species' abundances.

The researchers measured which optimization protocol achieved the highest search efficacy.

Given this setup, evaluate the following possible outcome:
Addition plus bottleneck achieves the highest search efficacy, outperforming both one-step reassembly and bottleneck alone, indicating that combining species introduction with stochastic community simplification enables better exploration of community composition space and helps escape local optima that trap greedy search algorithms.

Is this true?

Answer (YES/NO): NO